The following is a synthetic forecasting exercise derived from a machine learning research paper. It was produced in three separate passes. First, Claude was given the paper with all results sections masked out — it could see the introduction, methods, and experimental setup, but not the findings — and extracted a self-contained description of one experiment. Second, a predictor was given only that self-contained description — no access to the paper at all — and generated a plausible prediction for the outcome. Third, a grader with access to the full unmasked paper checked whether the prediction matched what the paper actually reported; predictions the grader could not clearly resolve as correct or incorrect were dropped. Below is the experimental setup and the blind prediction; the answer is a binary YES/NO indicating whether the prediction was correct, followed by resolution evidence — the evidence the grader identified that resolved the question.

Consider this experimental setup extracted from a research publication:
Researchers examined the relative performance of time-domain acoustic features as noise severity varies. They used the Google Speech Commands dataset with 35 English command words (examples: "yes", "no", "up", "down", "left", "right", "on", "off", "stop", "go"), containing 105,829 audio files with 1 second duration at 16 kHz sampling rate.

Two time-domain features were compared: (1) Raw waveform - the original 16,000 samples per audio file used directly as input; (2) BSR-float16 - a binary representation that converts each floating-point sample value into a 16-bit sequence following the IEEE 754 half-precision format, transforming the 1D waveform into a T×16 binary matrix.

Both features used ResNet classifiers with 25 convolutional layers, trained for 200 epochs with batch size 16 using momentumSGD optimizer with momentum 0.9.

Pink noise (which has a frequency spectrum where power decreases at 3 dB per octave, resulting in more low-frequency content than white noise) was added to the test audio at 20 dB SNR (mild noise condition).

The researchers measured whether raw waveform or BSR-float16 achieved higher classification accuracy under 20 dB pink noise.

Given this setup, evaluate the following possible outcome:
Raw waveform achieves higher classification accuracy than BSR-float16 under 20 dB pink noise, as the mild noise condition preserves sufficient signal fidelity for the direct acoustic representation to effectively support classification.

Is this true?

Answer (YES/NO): YES